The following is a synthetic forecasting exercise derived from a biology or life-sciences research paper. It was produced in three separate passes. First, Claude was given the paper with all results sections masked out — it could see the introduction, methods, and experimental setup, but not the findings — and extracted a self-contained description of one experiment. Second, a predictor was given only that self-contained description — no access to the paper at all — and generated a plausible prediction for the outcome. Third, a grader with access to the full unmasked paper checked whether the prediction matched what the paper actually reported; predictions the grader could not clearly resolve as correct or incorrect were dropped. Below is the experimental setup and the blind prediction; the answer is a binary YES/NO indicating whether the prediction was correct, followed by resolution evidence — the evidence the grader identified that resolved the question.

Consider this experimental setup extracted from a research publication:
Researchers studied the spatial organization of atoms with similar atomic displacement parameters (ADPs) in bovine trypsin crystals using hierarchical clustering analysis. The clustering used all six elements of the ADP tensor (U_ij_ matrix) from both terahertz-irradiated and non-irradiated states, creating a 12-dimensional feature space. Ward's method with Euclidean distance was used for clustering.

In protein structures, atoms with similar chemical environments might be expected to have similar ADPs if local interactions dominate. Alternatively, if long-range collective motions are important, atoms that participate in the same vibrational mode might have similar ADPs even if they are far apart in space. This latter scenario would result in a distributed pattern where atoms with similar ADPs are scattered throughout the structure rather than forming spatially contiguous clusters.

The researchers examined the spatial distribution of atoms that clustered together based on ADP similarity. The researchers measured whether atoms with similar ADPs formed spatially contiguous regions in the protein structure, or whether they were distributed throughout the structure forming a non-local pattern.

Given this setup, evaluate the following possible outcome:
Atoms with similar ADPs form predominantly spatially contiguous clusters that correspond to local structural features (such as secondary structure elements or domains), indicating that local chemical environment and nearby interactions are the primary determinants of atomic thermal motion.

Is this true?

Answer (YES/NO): NO